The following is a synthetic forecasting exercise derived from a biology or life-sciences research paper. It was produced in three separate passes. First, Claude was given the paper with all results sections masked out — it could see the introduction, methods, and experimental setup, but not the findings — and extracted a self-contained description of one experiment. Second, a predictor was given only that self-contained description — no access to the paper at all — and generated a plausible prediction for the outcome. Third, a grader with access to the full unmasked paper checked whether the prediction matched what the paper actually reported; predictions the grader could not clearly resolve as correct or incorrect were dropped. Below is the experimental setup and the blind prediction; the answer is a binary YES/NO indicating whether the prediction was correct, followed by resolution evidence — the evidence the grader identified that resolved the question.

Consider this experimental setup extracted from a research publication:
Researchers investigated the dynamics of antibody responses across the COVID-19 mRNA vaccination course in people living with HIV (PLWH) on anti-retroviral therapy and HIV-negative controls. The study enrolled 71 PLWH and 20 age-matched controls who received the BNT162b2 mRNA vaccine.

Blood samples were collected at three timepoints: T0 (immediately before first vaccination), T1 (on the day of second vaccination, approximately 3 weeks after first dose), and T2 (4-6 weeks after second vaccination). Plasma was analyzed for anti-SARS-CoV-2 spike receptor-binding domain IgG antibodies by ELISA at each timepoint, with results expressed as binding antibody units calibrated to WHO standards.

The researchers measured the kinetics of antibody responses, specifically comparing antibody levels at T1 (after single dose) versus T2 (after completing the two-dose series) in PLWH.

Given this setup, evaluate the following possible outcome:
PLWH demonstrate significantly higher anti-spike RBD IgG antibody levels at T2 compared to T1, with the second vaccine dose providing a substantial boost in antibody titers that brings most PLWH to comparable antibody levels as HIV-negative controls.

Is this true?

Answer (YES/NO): NO